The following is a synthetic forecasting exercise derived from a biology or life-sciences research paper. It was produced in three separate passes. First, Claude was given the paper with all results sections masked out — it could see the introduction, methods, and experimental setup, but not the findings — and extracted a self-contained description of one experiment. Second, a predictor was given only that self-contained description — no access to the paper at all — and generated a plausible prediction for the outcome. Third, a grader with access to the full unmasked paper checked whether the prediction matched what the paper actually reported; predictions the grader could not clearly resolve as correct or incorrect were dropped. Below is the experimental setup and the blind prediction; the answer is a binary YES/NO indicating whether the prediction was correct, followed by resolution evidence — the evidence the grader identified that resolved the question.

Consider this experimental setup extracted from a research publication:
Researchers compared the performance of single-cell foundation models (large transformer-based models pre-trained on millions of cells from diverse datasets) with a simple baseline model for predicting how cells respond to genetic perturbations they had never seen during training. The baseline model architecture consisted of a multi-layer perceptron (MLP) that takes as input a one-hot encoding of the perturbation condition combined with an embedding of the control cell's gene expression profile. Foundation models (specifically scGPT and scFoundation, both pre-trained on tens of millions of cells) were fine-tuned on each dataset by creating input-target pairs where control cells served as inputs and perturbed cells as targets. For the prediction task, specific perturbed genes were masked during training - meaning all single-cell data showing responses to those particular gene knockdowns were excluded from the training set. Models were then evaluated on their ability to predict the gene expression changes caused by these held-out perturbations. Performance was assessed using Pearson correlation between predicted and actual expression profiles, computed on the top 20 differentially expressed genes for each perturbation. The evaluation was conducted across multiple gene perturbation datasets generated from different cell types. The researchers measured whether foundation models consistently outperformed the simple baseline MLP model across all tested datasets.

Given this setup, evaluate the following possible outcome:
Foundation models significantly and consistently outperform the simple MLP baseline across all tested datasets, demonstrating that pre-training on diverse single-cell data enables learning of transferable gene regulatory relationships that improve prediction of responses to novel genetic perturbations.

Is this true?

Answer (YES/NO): NO